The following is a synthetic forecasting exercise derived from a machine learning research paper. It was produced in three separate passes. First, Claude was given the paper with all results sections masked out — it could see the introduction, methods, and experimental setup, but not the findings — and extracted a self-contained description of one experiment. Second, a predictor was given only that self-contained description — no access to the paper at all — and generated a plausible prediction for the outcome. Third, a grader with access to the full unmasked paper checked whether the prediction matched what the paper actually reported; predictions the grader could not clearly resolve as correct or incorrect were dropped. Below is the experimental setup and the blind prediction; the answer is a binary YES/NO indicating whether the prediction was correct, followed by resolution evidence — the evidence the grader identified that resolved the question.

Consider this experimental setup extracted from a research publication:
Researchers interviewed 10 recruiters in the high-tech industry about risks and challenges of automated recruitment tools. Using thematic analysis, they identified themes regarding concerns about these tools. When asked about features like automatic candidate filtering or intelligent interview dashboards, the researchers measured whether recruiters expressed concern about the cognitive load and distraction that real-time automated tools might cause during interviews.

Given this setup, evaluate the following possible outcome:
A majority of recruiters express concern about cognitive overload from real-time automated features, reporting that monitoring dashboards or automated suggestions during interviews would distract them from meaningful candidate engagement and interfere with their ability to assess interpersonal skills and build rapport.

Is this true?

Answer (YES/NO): NO